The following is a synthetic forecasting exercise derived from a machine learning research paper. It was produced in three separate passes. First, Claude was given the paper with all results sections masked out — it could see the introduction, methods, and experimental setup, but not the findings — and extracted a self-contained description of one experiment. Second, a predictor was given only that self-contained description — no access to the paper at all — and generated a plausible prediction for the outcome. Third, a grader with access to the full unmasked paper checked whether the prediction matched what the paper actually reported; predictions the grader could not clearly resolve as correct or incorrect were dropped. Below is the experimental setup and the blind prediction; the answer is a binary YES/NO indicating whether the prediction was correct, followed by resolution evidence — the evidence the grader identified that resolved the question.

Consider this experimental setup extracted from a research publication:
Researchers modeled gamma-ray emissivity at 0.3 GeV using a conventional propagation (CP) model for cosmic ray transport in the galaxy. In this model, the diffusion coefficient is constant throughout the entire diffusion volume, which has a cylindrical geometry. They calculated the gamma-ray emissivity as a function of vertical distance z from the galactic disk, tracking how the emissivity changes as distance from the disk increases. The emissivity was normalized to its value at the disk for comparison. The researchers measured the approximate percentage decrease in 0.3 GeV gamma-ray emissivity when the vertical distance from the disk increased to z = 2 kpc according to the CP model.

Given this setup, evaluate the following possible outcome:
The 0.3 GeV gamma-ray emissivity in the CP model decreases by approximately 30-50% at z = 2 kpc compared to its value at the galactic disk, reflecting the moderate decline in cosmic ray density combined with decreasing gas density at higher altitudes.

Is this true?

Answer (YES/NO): YES